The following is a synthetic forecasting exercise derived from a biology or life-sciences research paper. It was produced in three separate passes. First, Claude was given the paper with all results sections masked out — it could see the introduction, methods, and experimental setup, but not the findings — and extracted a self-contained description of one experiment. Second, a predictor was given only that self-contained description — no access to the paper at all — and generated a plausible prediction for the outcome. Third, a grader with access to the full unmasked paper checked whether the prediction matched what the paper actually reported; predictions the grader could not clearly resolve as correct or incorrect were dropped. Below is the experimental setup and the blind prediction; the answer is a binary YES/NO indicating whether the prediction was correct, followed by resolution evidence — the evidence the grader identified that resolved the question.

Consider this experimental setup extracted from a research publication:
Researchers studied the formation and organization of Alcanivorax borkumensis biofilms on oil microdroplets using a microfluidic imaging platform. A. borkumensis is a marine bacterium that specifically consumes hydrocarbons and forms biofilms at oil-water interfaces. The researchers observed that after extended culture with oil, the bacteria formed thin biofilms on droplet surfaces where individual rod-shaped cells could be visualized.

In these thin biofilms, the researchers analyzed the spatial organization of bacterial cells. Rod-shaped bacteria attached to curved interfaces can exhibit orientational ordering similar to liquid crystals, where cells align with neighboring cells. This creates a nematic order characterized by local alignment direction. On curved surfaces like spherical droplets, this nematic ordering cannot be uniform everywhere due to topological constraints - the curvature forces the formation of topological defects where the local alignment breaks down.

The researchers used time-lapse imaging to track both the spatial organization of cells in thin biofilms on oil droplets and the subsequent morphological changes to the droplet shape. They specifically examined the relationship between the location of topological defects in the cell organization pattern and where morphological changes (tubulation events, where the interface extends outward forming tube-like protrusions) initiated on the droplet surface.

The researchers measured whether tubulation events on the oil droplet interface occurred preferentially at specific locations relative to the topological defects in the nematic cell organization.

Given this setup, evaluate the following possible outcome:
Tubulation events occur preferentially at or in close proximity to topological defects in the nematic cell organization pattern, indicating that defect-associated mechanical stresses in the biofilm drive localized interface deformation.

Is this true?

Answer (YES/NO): YES